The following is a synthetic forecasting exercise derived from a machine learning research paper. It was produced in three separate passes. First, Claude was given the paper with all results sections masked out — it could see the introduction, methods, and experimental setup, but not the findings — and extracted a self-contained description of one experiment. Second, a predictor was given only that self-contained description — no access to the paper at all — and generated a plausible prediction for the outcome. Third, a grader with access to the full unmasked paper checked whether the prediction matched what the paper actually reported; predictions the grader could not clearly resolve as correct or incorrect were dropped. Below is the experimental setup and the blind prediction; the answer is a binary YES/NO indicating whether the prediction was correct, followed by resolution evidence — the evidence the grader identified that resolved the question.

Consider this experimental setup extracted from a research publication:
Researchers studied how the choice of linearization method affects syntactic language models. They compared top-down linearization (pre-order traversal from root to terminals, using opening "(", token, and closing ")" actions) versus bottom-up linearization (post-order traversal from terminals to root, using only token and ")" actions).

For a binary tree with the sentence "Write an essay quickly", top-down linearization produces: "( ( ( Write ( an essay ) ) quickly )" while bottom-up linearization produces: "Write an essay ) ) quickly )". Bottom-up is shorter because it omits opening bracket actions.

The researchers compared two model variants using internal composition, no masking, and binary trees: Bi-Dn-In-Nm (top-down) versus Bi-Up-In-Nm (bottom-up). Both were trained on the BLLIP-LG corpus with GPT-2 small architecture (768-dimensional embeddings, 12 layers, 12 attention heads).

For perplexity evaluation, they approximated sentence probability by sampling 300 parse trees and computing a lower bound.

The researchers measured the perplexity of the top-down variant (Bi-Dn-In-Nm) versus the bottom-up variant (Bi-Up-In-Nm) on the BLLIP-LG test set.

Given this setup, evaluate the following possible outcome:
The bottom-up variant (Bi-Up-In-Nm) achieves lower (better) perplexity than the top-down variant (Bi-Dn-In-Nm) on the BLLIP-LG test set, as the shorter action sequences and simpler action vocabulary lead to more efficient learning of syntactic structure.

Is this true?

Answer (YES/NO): YES